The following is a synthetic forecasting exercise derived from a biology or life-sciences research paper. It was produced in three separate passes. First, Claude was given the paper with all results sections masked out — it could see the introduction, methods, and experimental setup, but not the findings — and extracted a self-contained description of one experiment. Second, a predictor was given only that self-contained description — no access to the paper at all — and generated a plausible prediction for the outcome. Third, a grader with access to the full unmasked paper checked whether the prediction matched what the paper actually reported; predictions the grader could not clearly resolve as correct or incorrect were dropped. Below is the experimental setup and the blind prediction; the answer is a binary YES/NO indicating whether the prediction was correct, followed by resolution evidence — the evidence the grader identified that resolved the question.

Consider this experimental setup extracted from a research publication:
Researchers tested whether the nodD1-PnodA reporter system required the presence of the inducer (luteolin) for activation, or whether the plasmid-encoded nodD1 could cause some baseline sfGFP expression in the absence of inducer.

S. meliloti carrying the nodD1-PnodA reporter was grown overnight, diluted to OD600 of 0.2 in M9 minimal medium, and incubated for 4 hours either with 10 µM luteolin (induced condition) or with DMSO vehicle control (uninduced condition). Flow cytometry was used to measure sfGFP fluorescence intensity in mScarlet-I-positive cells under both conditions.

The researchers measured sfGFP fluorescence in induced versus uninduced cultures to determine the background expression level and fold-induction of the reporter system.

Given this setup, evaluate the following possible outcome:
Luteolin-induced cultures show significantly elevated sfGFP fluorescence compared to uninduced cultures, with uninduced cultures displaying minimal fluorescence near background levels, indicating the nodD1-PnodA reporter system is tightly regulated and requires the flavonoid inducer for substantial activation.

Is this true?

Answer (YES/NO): YES